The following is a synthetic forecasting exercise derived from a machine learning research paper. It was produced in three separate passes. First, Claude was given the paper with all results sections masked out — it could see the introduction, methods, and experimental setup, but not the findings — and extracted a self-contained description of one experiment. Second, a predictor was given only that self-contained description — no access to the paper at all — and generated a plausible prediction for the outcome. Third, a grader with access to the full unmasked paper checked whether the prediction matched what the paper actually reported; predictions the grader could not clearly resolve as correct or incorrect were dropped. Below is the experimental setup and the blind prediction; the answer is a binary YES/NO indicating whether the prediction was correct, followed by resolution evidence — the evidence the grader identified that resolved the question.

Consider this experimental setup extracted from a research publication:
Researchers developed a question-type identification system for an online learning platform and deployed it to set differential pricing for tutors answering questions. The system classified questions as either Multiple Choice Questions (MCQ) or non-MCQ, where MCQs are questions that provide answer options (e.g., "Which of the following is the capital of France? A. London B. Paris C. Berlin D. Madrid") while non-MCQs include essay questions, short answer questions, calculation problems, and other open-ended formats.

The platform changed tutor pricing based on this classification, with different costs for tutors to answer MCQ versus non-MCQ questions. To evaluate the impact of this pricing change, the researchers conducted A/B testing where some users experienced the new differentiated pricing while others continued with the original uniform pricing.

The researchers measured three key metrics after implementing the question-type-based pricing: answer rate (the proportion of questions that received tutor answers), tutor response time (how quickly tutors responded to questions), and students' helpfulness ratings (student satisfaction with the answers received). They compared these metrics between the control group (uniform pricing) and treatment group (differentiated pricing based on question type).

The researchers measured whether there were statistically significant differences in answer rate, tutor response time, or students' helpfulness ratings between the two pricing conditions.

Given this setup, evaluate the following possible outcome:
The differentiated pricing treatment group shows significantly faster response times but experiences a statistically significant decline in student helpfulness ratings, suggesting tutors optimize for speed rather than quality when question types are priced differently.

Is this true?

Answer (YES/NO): NO